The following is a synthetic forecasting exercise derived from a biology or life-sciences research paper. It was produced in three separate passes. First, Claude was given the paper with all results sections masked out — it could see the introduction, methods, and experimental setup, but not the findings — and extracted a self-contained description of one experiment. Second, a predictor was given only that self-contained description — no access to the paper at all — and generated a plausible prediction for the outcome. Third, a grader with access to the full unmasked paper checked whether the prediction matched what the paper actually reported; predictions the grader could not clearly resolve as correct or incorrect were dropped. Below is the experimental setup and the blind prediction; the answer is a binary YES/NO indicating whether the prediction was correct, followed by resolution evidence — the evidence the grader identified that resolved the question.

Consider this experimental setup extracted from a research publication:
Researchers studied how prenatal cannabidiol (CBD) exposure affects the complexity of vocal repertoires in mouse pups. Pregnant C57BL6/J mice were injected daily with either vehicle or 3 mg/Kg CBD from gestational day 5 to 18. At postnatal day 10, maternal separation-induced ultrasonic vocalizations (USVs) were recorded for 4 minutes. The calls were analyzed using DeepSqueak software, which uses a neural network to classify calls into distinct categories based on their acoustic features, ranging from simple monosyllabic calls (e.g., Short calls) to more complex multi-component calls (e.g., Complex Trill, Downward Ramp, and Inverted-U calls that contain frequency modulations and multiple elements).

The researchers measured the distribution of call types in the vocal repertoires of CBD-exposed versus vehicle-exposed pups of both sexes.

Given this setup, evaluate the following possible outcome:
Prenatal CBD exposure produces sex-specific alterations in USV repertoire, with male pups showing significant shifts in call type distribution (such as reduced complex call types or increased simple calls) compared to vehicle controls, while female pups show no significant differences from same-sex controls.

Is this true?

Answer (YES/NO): NO